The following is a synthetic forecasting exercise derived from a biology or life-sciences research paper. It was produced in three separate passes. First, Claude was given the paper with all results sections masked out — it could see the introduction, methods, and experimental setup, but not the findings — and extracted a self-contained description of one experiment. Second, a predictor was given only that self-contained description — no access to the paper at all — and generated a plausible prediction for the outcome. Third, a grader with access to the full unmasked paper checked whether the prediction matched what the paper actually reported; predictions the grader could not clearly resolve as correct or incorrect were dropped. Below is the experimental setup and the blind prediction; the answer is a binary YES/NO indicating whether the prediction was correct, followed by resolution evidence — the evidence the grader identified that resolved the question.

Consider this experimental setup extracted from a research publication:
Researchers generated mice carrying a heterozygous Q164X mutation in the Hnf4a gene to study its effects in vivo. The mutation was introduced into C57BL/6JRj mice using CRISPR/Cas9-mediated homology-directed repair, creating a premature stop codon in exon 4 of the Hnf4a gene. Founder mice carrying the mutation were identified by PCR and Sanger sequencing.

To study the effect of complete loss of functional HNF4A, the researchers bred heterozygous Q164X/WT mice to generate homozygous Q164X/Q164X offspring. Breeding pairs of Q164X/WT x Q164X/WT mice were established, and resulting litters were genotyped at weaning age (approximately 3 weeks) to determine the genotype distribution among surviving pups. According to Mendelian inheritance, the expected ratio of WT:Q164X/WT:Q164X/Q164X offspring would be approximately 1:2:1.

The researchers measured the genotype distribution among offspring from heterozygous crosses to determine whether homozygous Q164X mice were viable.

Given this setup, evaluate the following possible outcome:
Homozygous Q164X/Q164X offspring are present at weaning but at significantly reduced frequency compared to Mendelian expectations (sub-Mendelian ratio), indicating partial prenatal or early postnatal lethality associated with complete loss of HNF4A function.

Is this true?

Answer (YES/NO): NO